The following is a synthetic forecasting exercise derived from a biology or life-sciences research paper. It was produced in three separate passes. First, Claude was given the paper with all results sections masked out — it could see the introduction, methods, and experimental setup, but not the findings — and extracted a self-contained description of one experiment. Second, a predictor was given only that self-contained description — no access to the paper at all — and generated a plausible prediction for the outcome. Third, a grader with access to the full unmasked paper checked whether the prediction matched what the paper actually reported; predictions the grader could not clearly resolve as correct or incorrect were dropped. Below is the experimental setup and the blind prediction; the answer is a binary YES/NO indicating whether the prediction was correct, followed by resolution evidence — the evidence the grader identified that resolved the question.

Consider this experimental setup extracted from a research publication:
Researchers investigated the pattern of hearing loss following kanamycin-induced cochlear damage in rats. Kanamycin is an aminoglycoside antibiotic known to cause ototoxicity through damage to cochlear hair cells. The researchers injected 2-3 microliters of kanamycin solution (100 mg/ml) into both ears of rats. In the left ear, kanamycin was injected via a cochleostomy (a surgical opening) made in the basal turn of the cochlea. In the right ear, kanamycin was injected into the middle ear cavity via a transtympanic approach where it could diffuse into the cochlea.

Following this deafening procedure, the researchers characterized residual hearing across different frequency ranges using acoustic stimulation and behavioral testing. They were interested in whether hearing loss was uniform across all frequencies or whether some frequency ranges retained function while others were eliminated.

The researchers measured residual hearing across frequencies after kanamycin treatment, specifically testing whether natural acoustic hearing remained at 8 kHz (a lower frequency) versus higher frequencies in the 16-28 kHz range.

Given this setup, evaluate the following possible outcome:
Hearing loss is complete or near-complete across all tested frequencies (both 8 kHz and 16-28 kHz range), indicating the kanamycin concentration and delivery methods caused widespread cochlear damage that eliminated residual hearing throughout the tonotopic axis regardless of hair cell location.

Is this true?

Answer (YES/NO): NO